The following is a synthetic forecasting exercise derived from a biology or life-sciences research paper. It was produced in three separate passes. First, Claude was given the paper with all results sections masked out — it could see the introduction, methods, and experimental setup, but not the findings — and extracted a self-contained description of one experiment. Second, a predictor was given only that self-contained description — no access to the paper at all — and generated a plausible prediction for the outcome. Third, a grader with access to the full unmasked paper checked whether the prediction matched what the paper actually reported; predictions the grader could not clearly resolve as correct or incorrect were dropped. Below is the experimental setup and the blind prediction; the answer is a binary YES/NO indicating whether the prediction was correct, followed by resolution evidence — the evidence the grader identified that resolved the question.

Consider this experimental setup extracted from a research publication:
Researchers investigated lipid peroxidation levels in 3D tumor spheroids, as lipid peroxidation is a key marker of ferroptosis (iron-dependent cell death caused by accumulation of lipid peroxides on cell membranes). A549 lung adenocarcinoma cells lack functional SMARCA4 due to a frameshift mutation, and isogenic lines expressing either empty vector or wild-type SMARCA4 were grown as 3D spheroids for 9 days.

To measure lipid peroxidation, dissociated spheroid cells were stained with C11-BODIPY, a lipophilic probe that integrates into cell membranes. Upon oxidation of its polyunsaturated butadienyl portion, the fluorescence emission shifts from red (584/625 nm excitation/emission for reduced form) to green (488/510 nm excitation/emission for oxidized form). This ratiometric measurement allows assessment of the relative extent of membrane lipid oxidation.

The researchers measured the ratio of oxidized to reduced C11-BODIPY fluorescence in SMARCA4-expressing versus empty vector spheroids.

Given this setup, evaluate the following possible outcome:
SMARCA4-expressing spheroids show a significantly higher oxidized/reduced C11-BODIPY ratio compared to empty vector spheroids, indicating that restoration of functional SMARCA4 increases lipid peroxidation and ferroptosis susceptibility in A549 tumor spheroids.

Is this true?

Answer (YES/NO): YES